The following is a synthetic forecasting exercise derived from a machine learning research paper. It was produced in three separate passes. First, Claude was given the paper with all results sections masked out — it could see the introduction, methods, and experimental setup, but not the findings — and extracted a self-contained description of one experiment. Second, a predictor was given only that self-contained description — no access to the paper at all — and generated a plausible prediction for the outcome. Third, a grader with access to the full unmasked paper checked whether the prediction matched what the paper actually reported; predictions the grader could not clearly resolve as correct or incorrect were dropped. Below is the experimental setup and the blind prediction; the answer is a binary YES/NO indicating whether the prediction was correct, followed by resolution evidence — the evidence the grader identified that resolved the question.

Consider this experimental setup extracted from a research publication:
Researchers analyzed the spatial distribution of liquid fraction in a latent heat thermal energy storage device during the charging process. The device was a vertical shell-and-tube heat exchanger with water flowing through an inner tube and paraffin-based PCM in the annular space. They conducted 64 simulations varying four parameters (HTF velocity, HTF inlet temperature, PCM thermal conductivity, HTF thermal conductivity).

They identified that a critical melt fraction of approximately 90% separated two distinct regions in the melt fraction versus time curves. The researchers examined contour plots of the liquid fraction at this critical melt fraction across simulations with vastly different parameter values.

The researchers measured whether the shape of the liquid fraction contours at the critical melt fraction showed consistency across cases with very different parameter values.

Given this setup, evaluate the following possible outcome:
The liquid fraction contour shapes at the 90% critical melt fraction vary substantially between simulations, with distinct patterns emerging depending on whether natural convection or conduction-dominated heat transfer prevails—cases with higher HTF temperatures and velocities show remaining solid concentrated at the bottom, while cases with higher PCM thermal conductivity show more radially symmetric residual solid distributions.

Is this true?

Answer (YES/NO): NO